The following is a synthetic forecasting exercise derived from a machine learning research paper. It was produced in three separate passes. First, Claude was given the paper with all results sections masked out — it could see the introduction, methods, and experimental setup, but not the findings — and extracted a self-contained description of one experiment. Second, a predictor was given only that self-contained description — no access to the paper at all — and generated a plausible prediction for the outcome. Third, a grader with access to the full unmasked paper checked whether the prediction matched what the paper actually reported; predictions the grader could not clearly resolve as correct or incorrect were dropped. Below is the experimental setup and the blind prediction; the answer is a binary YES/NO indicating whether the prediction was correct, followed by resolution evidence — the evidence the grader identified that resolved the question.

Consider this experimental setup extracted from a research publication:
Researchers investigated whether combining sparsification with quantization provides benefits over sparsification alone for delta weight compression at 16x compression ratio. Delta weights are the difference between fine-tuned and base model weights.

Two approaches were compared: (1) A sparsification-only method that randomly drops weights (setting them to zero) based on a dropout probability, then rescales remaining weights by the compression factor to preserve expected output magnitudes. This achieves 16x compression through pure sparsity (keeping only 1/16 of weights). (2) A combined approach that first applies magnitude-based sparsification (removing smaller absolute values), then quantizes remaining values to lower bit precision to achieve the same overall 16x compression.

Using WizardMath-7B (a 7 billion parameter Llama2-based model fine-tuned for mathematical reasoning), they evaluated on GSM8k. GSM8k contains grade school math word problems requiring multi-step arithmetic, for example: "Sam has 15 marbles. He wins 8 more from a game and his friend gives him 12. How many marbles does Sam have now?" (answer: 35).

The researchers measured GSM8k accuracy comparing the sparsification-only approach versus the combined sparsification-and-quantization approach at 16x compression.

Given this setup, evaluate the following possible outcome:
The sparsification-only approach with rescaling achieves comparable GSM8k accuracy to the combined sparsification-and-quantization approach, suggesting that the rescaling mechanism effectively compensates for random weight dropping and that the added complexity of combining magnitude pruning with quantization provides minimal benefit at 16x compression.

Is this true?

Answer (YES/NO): YES